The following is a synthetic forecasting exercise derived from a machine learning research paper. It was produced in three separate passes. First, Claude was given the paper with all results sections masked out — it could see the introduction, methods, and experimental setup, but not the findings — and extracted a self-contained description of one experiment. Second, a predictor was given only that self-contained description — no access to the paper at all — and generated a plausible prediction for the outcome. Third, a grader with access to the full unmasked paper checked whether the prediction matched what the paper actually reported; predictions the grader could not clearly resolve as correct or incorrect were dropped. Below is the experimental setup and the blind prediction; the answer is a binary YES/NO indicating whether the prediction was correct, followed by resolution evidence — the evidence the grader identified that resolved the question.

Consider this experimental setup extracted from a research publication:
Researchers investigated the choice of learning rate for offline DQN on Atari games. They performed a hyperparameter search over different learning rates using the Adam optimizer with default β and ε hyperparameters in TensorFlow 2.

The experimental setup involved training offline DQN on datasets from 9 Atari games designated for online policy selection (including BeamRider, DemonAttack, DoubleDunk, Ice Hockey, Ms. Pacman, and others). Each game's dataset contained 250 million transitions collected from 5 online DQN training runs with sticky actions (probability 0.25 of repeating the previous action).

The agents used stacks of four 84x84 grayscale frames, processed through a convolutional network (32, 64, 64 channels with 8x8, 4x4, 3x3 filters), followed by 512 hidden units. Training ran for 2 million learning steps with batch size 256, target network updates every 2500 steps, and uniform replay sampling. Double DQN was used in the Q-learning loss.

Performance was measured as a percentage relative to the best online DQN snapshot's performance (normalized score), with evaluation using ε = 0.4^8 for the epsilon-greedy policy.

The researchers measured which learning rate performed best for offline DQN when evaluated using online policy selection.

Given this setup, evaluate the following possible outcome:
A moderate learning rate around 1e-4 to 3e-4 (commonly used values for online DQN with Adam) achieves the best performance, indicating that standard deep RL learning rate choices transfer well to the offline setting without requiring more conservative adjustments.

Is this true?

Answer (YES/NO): NO